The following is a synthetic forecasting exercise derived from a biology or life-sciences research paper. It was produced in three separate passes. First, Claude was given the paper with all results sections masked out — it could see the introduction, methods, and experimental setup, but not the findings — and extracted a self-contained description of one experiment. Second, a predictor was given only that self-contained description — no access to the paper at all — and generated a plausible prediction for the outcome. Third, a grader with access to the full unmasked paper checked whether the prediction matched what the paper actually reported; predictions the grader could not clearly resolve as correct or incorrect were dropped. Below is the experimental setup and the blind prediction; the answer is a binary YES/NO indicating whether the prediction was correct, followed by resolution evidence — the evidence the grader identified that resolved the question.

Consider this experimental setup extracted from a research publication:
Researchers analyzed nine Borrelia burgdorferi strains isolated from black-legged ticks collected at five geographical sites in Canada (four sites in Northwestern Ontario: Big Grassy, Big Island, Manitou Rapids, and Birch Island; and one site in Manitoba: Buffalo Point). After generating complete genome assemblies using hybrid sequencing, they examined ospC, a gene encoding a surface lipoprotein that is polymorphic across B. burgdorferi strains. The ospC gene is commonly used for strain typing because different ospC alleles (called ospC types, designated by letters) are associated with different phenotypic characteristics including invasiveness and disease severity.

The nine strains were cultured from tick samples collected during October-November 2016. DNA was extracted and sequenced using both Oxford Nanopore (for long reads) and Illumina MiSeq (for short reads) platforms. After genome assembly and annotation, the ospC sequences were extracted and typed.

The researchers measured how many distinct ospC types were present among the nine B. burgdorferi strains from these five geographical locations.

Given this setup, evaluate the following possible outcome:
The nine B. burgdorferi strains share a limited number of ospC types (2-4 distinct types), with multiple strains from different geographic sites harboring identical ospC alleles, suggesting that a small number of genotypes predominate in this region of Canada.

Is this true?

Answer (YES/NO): NO